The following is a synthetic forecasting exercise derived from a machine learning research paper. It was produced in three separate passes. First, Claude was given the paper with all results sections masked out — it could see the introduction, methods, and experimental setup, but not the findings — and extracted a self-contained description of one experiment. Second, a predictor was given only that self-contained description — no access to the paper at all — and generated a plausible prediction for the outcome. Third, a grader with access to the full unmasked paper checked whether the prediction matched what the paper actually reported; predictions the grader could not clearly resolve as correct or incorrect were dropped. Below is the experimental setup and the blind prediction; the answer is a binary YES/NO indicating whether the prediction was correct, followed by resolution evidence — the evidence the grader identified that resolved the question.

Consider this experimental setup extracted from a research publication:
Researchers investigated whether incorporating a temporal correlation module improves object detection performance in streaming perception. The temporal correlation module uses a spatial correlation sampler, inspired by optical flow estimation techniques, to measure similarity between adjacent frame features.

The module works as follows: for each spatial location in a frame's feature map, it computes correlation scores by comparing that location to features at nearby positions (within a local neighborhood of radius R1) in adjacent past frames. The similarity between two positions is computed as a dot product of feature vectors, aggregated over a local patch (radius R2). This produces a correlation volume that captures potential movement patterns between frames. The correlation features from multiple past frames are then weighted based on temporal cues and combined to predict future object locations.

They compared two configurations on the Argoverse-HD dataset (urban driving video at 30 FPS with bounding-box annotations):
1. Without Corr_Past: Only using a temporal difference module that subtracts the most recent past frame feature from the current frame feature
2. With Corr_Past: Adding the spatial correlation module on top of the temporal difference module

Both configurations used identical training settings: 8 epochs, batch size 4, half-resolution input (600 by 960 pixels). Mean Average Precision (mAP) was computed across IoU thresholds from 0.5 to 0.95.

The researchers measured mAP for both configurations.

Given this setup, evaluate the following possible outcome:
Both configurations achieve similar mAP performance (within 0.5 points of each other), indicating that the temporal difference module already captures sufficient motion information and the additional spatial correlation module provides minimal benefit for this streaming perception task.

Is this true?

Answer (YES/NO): NO